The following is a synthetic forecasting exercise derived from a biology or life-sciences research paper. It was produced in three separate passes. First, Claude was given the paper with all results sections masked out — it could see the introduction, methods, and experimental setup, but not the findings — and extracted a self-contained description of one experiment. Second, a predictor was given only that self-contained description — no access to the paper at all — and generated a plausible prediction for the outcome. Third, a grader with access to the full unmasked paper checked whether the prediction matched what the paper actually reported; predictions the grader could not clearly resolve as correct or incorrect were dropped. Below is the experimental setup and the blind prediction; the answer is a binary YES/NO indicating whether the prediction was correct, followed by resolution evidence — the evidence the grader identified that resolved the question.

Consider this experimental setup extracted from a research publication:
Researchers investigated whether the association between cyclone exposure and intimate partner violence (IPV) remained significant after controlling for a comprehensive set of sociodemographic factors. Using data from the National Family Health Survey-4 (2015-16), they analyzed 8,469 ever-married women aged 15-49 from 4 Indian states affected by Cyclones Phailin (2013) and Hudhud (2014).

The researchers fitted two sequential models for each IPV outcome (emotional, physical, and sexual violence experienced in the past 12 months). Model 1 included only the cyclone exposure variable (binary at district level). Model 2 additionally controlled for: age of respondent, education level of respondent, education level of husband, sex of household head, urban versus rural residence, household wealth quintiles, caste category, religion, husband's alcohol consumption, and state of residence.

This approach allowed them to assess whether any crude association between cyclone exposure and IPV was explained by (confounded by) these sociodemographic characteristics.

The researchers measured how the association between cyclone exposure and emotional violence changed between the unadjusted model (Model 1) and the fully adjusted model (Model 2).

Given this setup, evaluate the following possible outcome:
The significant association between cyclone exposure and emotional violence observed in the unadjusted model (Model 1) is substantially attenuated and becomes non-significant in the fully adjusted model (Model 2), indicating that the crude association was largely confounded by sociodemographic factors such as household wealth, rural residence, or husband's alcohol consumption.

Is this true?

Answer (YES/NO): NO